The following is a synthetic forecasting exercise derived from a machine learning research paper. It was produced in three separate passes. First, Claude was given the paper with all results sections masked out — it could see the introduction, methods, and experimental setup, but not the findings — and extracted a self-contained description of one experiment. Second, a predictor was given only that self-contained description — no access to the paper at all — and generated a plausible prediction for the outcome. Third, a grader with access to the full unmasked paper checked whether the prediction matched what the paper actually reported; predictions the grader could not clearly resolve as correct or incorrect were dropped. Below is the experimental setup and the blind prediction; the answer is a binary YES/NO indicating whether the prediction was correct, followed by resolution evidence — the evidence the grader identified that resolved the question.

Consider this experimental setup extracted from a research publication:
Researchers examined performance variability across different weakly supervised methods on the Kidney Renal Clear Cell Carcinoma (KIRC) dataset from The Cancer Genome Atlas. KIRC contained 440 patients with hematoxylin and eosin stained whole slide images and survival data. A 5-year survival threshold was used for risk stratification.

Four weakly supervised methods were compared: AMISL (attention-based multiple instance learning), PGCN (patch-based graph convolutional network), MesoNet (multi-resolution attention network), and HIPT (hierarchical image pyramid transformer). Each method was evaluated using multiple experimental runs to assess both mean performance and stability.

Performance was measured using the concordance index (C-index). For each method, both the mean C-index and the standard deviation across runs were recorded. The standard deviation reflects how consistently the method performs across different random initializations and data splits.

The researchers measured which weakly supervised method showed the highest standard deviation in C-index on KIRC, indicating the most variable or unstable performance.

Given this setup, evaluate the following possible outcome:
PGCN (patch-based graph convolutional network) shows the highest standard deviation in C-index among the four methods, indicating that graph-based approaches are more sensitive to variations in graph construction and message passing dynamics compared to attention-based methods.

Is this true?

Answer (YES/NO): YES